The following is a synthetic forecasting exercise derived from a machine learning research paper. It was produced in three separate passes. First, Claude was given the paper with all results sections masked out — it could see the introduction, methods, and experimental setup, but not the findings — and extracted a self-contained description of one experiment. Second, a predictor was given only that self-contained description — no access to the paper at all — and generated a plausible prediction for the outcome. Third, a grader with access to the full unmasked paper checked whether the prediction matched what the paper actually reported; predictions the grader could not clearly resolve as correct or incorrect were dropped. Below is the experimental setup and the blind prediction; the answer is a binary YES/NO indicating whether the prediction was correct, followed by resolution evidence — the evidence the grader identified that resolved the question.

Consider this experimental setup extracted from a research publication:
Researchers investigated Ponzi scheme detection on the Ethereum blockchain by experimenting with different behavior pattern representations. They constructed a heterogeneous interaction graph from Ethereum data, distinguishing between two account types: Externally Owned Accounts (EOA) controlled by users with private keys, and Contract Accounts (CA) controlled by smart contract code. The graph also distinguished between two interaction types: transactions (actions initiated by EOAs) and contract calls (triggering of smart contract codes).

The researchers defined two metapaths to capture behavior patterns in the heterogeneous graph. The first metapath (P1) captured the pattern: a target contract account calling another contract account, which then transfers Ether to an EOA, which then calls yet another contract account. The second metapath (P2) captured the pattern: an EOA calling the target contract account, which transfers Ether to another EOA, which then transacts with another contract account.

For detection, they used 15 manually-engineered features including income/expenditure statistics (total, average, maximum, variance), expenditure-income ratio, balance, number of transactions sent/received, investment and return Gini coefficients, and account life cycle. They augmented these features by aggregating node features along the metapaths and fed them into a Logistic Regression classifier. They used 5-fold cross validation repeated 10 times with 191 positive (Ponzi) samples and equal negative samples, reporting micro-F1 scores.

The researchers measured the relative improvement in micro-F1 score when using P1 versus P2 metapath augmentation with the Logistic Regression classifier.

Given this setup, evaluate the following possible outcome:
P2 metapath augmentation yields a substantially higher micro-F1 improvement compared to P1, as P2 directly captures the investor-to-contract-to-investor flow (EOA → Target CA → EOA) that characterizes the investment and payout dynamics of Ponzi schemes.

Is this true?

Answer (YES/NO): YES